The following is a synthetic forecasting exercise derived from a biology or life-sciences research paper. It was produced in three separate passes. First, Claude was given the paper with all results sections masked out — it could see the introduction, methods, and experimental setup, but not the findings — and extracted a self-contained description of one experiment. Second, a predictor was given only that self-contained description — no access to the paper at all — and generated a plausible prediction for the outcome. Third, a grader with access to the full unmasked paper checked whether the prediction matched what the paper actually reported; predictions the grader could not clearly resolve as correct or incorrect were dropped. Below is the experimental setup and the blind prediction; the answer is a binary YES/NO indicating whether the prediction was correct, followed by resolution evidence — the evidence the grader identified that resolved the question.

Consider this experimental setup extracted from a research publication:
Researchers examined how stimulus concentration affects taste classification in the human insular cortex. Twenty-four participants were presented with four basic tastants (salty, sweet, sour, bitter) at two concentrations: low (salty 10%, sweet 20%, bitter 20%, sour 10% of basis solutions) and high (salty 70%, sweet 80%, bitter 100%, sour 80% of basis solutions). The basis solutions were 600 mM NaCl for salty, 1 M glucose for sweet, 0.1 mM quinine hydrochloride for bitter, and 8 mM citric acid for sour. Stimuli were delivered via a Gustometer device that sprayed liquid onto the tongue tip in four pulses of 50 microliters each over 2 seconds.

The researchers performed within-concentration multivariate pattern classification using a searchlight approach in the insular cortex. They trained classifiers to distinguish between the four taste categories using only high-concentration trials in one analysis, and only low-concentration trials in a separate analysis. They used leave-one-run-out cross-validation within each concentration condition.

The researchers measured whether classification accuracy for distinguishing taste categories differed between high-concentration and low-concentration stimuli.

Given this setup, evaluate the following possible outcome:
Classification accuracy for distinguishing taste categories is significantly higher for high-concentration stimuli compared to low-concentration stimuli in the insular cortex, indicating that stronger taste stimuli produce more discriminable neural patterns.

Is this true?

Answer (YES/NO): NO